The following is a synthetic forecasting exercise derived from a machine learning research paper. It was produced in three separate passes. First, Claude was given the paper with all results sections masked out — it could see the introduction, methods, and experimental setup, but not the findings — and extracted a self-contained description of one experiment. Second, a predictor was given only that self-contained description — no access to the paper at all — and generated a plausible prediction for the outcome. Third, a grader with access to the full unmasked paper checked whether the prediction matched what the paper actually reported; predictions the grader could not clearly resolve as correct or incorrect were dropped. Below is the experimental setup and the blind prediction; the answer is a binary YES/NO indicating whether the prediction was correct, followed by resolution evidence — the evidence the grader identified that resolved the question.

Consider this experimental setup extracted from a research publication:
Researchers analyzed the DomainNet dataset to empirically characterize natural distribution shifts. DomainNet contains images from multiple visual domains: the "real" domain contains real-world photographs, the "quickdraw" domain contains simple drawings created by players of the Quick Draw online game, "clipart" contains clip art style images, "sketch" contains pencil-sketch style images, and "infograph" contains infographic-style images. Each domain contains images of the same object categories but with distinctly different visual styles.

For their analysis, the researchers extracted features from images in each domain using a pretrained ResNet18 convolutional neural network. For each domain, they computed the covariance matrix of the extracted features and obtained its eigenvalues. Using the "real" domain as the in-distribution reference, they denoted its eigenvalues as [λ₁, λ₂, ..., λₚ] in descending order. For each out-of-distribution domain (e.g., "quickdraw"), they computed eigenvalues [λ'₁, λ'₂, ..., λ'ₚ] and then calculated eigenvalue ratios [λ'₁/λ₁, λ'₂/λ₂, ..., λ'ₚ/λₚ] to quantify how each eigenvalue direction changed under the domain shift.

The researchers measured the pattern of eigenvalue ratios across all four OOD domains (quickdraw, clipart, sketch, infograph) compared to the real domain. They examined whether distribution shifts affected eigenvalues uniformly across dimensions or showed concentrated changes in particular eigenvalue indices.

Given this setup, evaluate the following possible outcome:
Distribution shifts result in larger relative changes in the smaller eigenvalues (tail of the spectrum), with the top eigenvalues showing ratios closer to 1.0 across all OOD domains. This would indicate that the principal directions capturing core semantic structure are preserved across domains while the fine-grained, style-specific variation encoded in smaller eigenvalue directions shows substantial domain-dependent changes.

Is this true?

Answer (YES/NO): NO